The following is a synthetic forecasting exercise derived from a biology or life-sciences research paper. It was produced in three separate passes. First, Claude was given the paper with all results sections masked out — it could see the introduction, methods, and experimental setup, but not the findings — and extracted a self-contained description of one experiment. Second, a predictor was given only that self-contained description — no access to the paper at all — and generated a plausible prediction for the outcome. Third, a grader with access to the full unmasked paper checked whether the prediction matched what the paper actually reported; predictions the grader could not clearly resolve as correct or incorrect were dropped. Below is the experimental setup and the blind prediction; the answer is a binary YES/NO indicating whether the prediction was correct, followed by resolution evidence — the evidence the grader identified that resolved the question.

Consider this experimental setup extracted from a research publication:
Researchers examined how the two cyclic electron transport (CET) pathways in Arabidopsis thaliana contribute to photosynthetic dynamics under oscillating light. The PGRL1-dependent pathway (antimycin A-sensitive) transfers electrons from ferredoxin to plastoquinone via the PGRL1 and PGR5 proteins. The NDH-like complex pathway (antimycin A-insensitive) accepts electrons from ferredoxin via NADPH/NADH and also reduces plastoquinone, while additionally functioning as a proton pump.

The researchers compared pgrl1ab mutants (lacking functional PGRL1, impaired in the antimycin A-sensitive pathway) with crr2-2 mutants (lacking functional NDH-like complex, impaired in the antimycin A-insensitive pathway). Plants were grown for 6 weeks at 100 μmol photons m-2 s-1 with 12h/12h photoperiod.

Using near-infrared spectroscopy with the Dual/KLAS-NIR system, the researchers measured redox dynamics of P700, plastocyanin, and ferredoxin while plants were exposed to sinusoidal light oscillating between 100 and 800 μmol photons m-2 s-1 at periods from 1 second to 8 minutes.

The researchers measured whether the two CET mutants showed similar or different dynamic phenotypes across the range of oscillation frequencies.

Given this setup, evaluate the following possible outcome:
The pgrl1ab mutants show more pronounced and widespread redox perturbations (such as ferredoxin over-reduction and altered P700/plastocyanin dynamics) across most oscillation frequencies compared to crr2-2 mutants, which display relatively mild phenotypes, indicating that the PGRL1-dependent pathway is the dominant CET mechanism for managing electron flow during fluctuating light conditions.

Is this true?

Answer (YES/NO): NO